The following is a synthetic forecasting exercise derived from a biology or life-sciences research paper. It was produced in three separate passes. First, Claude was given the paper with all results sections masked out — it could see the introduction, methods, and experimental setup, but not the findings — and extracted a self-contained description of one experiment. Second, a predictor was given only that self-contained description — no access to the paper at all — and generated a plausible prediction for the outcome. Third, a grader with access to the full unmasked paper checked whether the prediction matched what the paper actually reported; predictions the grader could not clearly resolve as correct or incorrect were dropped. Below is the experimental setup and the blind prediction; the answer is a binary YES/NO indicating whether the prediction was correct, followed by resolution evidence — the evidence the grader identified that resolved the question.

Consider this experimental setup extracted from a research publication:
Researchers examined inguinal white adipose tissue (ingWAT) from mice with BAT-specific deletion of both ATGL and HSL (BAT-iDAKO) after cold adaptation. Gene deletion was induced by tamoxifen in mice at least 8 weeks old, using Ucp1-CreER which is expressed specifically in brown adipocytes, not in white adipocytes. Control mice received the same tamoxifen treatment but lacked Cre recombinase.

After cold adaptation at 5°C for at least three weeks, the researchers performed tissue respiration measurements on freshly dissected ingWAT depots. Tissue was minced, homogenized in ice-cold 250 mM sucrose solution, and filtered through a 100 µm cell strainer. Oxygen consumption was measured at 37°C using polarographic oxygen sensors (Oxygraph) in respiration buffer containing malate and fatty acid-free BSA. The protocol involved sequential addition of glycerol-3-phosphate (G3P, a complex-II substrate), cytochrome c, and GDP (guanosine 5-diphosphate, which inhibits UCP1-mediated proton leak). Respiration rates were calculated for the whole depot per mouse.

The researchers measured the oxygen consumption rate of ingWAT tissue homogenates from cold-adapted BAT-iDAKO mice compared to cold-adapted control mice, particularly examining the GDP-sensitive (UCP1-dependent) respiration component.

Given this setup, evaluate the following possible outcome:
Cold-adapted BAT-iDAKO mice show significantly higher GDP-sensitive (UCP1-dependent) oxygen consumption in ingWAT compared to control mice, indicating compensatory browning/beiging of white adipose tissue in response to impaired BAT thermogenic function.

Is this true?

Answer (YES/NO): YES